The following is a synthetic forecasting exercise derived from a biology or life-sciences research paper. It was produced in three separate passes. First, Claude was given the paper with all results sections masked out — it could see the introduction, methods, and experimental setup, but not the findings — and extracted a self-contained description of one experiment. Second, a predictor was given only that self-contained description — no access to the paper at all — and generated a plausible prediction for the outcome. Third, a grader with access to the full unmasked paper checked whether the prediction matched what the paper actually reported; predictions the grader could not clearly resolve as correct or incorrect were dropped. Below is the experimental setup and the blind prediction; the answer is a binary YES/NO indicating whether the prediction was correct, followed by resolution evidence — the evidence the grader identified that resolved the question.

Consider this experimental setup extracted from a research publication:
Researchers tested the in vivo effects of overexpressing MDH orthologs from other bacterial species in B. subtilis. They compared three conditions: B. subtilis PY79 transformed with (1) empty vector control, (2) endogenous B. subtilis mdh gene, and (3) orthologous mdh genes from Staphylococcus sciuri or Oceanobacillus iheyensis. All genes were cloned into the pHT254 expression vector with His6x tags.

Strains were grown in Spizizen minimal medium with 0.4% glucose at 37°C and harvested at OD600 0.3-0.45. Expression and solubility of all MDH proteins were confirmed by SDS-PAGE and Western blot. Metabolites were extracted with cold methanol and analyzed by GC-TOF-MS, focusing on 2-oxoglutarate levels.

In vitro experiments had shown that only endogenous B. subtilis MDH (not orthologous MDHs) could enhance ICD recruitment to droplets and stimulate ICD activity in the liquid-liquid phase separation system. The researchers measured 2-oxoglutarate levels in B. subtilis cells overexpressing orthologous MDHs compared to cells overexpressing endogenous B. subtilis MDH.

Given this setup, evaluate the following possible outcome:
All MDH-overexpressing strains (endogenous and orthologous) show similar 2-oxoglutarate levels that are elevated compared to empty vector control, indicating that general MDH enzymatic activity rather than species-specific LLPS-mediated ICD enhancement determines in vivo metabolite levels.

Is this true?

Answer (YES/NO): NO